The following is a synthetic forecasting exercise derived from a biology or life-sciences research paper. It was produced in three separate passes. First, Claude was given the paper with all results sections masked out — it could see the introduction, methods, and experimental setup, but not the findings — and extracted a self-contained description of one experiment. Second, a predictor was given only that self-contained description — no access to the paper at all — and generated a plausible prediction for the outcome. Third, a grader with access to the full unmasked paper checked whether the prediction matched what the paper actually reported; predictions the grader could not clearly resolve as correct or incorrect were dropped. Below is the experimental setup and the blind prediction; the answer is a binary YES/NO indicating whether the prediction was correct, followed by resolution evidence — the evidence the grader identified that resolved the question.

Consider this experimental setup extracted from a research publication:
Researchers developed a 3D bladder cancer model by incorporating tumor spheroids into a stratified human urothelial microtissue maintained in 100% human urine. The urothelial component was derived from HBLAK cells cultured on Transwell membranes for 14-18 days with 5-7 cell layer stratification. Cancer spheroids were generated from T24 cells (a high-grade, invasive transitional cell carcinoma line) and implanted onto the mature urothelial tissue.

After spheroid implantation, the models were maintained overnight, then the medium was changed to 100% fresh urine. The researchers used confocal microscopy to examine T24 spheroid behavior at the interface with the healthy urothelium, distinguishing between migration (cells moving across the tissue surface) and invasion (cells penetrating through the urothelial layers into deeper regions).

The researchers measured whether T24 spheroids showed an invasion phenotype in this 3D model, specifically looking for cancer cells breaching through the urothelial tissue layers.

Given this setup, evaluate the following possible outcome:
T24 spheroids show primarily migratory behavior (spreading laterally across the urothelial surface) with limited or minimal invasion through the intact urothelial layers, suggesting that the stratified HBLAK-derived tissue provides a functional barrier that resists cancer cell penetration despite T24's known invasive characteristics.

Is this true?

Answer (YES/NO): YES